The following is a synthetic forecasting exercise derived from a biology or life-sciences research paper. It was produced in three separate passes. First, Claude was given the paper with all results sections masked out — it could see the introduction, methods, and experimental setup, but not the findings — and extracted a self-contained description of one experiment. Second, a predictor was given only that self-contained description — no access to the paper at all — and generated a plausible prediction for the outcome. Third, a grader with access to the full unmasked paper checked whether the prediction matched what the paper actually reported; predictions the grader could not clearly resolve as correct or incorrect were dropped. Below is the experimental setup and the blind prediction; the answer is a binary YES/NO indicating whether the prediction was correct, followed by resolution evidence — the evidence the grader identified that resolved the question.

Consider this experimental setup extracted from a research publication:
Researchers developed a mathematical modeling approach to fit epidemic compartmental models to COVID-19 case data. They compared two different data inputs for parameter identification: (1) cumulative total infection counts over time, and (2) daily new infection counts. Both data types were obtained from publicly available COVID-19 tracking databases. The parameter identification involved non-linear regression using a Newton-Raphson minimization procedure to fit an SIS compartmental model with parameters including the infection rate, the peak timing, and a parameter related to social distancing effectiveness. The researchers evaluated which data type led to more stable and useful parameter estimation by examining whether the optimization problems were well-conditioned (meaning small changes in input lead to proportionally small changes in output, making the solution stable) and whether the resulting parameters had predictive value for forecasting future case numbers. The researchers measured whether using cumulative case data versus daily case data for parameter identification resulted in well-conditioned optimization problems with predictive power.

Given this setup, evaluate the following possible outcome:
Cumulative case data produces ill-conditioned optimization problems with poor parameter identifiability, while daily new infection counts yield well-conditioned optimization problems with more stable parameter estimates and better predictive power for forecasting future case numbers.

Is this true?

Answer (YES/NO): YES